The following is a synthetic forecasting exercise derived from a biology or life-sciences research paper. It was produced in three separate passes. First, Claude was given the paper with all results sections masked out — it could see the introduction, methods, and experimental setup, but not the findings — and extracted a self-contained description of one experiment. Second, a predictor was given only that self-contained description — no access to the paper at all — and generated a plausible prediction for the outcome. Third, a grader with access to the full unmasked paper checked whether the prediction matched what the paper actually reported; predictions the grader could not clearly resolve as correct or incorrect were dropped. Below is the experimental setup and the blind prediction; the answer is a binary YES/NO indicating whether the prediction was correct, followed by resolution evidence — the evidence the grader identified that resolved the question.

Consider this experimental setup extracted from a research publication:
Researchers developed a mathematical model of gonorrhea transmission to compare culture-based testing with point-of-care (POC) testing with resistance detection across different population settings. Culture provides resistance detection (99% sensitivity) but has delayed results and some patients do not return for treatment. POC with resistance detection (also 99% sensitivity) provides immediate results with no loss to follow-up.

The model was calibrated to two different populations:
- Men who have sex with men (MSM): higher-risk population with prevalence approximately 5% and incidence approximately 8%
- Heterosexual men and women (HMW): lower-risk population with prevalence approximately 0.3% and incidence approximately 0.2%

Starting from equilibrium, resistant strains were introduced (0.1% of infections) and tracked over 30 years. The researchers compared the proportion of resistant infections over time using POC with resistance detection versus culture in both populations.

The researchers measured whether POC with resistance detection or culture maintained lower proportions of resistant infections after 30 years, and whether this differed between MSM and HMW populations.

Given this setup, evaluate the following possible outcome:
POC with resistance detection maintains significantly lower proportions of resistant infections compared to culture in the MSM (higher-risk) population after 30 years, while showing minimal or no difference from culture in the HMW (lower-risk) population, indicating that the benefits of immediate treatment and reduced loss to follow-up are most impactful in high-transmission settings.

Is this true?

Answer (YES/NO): YES